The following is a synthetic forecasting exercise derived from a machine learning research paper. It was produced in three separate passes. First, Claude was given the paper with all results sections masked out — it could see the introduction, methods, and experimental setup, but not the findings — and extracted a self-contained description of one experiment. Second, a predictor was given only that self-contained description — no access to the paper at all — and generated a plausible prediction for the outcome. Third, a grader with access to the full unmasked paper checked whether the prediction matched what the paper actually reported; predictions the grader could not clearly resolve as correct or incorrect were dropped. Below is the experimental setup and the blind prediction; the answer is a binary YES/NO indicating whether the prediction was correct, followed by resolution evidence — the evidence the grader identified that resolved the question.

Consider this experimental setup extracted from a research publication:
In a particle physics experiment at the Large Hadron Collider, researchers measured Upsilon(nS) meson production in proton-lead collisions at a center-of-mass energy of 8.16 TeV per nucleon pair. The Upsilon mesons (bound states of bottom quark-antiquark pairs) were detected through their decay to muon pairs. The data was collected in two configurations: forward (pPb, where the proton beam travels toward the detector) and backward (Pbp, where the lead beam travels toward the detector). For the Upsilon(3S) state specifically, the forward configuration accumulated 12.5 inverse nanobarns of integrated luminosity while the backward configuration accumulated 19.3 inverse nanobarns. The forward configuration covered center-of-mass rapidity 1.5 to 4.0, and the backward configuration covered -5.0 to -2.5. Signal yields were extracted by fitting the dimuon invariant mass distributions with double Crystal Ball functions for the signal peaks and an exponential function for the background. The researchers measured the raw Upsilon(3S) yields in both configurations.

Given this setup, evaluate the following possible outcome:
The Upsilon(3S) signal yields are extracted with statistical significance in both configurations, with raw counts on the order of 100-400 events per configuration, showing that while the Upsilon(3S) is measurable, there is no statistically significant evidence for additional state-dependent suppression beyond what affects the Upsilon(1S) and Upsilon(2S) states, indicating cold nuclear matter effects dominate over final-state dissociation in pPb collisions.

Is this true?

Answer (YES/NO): NO